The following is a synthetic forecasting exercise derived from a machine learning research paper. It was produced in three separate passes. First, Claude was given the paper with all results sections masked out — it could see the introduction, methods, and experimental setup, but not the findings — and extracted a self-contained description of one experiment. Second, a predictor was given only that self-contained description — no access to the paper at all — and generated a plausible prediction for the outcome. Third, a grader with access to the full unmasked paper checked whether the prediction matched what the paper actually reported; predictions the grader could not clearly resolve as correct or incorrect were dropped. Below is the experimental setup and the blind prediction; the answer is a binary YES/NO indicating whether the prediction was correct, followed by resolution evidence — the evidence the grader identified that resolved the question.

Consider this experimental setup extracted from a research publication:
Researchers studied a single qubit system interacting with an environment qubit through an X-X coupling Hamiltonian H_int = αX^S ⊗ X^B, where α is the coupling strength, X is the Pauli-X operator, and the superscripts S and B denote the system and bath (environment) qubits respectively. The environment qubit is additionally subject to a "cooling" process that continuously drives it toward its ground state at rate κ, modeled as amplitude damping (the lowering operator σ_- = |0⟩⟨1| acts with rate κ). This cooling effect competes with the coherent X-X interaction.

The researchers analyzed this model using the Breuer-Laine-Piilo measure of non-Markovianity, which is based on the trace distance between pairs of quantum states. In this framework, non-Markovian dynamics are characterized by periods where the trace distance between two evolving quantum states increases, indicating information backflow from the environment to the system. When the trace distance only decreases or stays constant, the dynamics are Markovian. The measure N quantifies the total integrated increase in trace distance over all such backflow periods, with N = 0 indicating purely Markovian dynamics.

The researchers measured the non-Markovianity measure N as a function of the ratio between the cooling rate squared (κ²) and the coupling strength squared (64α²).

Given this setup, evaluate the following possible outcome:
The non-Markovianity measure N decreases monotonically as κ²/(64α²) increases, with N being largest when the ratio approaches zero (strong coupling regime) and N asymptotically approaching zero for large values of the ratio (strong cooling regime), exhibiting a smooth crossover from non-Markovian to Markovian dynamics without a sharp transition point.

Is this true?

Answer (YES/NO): NO